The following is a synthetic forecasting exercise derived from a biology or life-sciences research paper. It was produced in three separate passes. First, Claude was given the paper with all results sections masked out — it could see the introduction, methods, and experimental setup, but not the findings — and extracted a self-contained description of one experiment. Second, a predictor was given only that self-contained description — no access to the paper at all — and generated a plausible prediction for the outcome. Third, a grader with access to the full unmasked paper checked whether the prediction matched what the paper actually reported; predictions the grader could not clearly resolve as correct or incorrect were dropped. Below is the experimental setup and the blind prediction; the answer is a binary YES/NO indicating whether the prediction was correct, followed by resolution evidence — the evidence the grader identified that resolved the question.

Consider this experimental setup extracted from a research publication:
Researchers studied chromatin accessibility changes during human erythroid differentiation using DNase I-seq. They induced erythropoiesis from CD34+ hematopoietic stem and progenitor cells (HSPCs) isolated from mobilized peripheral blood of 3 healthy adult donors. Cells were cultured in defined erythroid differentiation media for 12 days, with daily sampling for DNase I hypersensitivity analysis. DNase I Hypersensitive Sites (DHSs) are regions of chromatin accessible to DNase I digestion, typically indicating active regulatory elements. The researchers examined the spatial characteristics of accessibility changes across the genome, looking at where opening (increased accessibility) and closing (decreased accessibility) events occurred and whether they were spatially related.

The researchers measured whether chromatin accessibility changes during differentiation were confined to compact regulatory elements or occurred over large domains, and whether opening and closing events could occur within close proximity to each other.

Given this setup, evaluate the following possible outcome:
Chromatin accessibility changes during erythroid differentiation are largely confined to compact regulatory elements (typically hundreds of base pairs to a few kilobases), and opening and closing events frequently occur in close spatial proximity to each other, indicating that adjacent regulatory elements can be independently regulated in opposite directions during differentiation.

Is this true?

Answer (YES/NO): YES